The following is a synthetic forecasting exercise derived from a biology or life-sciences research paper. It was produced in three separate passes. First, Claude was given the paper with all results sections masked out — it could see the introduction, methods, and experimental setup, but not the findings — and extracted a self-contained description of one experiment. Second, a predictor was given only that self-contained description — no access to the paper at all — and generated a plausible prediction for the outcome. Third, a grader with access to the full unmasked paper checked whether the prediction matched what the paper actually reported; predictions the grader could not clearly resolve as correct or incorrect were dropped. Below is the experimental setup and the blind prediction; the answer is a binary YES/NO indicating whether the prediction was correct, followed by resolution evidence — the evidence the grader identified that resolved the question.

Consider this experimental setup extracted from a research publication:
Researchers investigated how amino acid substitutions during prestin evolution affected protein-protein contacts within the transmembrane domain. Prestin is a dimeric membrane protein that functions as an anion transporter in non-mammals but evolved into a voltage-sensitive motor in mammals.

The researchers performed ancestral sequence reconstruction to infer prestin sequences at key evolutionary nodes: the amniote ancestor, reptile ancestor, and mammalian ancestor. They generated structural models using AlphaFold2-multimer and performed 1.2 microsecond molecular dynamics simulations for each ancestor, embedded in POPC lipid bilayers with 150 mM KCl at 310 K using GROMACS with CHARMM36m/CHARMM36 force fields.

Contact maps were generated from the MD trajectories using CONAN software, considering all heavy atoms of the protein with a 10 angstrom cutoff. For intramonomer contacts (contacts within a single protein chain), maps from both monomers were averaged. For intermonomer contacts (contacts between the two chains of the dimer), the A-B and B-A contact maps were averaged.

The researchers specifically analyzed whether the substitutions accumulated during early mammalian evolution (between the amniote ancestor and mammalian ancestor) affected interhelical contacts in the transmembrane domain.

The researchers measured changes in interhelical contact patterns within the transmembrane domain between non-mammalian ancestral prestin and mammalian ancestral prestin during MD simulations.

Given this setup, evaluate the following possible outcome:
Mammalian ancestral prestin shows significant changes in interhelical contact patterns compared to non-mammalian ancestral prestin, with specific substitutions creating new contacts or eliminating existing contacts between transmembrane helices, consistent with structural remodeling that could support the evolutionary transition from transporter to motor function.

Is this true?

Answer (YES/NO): YES